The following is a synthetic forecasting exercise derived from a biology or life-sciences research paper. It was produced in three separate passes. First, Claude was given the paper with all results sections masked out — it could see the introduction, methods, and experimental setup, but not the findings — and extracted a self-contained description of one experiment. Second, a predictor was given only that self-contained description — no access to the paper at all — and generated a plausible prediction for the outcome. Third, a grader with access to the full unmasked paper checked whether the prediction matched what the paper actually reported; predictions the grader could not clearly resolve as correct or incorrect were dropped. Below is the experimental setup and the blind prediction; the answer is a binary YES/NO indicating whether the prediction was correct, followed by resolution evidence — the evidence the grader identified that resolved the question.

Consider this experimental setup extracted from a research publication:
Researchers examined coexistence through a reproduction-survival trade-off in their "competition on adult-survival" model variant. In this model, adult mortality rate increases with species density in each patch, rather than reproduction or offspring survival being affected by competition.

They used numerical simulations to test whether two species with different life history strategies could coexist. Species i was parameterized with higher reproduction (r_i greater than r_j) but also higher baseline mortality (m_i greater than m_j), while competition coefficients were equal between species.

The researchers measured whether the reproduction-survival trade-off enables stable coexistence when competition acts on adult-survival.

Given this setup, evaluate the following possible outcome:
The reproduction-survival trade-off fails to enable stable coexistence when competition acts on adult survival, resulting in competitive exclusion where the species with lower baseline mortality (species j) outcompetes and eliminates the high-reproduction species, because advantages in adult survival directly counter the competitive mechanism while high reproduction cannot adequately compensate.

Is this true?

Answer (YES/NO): NO